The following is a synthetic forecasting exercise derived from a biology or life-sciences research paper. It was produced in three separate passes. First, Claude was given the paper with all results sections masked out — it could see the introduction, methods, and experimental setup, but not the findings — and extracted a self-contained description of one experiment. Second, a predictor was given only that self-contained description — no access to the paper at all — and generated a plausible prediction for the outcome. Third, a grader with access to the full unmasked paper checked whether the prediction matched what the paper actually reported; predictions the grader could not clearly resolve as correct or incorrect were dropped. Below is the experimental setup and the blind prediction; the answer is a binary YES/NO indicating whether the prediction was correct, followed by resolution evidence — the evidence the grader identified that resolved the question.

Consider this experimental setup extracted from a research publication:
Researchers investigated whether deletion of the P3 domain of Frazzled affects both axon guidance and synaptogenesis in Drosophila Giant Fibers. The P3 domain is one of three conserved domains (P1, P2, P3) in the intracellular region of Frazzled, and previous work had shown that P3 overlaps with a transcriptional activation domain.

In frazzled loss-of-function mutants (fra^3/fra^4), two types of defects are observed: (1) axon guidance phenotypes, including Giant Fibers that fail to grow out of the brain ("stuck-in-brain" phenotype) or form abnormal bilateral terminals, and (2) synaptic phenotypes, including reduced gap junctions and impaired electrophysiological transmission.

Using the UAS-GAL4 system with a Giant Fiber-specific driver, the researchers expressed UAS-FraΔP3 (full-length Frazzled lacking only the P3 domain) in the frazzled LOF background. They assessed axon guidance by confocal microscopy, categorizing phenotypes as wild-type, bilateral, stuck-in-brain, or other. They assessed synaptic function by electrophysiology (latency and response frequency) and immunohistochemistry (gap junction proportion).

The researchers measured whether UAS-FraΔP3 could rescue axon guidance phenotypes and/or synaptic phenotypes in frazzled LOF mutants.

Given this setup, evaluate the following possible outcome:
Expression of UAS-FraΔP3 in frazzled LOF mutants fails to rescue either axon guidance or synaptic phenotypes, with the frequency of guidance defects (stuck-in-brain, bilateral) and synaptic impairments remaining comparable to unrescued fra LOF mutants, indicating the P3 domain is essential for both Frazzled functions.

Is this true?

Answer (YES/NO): YES